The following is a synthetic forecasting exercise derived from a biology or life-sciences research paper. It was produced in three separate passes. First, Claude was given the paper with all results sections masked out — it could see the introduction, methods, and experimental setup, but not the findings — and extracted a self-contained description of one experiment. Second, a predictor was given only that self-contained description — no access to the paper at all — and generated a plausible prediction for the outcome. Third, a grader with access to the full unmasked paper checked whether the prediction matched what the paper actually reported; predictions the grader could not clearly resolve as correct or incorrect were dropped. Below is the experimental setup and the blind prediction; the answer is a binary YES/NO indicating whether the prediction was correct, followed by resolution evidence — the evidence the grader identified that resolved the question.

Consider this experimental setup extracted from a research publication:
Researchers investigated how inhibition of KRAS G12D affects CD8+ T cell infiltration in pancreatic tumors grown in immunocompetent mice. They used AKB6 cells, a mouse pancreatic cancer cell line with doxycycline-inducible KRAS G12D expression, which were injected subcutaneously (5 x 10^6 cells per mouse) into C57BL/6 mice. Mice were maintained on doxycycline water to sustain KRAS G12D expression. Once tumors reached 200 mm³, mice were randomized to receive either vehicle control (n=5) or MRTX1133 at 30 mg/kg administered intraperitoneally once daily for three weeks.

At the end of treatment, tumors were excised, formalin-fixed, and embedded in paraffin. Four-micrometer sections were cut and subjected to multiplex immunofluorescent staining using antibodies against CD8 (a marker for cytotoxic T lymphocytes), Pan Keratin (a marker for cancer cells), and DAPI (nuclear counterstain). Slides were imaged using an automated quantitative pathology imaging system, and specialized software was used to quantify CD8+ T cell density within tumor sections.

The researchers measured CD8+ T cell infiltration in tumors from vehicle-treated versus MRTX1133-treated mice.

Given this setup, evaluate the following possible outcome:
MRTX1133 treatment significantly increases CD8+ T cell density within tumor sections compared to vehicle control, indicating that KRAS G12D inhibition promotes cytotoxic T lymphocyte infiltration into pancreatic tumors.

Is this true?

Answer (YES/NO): YES